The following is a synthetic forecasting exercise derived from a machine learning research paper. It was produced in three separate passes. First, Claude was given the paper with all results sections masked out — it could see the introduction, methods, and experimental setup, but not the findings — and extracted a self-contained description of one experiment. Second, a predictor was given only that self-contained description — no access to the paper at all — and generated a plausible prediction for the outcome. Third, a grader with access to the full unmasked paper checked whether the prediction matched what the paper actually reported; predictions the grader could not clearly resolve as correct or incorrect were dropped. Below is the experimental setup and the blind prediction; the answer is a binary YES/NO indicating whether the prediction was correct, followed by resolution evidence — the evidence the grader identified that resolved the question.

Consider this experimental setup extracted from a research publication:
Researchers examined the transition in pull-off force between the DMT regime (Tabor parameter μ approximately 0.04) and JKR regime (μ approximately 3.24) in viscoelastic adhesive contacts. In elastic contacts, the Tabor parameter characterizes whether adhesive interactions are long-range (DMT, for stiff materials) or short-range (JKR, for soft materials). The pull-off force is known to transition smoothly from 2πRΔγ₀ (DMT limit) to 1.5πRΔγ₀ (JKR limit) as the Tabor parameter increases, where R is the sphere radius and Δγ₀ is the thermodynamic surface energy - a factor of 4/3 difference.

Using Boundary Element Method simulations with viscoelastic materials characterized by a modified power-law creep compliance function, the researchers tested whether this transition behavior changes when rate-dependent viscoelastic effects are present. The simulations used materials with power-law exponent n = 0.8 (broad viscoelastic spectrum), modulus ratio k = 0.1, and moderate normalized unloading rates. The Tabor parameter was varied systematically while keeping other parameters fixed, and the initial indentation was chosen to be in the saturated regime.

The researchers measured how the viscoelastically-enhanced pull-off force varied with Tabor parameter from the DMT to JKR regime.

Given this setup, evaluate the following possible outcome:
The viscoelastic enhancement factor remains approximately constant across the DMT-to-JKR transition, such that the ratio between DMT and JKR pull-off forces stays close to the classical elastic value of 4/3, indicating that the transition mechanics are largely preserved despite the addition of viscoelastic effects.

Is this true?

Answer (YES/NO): YES